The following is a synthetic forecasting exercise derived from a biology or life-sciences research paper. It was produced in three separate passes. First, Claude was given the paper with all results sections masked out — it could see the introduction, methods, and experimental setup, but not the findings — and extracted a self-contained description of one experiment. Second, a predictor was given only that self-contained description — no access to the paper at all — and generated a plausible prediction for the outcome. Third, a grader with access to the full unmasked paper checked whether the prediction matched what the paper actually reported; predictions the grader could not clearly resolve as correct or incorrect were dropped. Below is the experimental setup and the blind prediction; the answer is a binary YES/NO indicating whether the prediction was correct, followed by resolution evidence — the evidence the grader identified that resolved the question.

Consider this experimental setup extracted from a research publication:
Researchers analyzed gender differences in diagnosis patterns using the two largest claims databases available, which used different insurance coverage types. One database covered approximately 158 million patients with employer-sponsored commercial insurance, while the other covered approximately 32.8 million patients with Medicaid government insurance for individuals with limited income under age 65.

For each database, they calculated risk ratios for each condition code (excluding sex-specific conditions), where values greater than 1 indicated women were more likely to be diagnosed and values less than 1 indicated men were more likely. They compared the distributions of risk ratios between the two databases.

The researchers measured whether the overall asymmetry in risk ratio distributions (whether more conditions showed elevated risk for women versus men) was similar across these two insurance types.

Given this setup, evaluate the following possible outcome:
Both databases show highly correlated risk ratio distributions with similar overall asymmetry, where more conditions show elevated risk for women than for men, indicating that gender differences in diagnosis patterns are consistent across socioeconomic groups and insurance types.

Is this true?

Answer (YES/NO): YES